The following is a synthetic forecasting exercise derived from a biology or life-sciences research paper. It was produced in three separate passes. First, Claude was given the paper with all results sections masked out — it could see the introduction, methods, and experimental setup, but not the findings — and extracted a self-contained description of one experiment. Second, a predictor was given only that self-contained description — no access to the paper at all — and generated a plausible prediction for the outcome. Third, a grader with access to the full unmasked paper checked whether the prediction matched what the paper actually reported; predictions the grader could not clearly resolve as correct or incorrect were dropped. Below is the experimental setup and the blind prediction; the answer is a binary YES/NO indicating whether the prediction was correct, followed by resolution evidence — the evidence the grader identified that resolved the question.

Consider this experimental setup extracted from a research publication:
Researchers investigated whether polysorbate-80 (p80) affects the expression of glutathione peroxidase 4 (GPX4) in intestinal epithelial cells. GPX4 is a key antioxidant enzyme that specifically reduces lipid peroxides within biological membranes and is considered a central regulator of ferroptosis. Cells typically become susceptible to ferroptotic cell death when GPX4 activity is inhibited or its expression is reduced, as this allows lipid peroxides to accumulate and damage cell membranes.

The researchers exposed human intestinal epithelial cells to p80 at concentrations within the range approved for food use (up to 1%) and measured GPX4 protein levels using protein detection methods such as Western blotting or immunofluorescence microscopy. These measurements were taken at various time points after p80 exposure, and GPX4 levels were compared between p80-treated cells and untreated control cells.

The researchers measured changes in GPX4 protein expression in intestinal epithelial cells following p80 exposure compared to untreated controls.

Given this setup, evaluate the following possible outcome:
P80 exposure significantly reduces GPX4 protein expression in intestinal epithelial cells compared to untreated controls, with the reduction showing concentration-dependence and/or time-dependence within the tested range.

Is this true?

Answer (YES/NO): NO